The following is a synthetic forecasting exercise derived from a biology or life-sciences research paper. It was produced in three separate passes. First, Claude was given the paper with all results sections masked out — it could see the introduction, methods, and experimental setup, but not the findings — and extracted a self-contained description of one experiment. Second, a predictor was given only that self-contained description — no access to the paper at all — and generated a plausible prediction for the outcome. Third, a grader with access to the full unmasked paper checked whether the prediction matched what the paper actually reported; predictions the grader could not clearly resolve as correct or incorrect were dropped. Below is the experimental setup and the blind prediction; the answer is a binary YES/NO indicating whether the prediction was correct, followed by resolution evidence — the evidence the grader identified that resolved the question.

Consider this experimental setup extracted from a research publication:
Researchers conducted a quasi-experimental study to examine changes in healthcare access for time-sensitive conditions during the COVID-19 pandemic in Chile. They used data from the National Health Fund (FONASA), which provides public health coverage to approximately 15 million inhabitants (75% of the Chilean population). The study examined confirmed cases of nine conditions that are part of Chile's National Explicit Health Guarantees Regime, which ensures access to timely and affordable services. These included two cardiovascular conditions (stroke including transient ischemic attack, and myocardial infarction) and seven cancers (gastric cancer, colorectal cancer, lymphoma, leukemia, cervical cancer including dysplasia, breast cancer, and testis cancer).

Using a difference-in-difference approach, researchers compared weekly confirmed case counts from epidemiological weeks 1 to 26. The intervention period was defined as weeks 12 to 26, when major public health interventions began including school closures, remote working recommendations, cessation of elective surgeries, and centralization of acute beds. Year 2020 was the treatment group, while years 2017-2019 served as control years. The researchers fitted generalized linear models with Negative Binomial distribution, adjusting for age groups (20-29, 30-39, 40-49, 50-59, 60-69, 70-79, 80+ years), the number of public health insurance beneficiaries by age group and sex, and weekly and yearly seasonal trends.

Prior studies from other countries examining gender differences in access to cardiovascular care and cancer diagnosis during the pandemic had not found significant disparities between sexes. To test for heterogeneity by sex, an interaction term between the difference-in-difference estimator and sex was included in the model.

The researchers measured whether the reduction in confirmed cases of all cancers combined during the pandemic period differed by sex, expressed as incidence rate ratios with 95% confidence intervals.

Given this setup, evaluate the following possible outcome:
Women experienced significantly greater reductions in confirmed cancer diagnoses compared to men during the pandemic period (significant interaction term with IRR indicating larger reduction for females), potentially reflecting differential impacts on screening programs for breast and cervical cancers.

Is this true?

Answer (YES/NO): YES